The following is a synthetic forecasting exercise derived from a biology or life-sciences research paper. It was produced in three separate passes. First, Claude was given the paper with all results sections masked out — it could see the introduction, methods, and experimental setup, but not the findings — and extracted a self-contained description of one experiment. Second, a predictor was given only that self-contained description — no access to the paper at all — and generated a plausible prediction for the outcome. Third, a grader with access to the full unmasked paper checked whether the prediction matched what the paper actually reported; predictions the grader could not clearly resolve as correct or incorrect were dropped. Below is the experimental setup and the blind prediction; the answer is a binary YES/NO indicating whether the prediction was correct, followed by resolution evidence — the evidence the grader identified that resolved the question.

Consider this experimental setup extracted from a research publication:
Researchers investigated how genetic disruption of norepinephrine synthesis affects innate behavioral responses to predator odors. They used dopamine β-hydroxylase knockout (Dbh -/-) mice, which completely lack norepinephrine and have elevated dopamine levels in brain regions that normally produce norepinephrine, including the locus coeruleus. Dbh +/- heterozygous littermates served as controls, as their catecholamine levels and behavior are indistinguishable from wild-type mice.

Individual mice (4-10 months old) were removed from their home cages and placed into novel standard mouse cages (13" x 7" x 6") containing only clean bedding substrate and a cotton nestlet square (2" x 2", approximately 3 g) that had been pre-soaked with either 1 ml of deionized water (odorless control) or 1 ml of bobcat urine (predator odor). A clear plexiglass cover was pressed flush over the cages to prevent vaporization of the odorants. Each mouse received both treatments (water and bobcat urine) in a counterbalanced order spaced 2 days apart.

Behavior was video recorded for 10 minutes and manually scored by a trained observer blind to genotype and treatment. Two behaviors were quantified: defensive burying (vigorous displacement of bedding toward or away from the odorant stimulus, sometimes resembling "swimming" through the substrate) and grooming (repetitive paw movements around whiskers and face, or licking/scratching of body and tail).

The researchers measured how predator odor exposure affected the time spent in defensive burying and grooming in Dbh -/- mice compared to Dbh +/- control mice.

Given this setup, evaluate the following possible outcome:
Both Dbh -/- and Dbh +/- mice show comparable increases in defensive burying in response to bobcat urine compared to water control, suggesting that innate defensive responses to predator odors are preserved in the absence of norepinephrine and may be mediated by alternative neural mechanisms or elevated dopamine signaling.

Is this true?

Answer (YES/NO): NO